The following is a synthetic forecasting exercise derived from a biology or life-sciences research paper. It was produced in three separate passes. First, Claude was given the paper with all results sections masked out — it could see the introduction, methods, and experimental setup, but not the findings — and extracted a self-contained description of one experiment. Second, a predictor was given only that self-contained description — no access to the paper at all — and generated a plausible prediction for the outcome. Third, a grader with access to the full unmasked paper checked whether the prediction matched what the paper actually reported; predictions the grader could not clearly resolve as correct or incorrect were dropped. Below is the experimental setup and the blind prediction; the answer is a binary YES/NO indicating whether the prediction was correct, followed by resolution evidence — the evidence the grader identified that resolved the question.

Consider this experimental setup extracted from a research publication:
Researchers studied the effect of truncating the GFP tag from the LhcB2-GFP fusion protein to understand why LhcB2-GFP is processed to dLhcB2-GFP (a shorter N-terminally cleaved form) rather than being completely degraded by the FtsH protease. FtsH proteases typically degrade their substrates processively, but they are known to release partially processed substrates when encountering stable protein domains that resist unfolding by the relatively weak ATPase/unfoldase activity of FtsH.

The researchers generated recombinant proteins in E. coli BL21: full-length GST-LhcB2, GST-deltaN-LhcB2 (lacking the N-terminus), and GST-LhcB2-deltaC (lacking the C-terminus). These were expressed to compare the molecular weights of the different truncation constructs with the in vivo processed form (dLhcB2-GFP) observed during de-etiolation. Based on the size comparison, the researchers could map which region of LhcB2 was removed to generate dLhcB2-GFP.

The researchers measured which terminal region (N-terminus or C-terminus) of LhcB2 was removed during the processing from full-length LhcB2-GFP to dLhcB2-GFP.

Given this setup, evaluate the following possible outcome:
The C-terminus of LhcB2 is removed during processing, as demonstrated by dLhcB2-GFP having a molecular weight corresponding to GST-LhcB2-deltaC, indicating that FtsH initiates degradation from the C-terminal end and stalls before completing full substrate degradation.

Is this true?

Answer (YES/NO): NO